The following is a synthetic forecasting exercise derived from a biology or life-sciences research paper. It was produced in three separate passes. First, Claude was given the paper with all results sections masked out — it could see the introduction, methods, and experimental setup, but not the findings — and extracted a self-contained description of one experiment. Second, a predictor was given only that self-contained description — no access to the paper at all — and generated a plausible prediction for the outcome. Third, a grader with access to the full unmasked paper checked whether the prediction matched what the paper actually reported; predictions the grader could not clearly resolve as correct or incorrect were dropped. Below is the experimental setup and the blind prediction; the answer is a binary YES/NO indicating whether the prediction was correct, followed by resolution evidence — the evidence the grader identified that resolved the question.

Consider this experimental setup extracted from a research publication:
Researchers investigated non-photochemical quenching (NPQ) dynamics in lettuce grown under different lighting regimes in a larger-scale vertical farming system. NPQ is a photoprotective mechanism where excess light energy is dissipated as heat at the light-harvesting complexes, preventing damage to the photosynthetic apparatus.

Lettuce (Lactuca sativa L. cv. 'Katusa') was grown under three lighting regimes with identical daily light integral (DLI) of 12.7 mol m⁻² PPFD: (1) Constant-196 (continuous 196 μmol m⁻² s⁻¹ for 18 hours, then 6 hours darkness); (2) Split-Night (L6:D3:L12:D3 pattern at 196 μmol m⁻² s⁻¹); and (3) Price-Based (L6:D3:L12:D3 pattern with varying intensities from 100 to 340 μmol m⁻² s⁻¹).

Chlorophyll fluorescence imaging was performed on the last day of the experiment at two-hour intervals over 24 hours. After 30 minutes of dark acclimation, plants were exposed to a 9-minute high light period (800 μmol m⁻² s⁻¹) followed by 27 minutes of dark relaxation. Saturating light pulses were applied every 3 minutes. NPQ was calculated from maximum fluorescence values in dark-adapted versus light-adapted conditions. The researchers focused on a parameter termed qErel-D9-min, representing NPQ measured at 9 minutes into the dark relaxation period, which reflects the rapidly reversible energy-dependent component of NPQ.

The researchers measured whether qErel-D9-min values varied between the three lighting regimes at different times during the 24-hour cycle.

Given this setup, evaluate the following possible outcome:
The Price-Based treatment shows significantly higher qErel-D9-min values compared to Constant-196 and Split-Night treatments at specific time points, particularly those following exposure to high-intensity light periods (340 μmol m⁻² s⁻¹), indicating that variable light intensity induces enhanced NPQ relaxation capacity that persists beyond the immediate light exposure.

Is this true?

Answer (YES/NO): NO